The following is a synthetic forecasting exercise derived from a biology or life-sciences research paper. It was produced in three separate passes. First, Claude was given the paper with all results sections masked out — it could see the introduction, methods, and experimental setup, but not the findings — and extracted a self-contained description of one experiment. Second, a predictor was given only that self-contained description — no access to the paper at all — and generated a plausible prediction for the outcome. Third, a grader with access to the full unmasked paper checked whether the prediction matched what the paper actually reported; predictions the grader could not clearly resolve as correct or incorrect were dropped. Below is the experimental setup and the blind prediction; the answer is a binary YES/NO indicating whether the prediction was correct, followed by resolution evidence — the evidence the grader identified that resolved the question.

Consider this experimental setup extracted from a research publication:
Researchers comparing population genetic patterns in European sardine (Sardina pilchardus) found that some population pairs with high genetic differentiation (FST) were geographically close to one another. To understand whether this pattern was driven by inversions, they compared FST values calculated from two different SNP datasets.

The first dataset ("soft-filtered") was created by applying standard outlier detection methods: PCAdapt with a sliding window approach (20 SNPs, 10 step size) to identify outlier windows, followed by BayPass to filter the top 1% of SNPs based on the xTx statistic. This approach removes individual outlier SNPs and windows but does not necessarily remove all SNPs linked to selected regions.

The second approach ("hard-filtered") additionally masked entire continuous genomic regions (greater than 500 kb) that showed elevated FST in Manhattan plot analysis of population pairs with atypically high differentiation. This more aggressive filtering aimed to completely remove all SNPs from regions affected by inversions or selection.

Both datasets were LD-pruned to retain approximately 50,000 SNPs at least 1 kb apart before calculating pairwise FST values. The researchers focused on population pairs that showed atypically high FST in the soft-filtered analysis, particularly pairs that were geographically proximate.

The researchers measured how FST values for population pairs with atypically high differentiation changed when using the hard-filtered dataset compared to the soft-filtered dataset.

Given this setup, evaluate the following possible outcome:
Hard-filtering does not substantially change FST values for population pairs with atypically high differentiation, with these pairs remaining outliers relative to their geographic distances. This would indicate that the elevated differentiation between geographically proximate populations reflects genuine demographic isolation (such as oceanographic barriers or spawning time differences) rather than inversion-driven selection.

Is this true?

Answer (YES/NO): NO